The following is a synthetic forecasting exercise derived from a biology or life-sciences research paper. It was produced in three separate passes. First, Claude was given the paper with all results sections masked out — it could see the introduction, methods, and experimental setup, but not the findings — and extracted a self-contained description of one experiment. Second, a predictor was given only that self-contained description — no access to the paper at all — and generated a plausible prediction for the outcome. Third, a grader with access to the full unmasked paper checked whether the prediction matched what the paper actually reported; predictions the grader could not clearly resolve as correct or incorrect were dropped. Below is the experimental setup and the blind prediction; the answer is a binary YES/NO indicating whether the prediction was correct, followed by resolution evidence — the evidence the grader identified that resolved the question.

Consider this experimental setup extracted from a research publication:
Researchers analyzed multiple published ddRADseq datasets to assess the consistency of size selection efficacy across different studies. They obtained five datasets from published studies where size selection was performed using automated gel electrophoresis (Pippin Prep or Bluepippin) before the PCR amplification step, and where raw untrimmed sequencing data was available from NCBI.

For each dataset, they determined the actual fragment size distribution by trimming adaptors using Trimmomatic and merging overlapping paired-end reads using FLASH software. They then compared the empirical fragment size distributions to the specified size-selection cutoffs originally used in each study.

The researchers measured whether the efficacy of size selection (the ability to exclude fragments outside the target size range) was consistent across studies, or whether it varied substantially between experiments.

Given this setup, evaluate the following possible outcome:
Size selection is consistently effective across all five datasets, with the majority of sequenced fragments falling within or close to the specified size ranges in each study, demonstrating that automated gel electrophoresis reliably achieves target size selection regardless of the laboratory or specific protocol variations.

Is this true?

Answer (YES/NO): NO